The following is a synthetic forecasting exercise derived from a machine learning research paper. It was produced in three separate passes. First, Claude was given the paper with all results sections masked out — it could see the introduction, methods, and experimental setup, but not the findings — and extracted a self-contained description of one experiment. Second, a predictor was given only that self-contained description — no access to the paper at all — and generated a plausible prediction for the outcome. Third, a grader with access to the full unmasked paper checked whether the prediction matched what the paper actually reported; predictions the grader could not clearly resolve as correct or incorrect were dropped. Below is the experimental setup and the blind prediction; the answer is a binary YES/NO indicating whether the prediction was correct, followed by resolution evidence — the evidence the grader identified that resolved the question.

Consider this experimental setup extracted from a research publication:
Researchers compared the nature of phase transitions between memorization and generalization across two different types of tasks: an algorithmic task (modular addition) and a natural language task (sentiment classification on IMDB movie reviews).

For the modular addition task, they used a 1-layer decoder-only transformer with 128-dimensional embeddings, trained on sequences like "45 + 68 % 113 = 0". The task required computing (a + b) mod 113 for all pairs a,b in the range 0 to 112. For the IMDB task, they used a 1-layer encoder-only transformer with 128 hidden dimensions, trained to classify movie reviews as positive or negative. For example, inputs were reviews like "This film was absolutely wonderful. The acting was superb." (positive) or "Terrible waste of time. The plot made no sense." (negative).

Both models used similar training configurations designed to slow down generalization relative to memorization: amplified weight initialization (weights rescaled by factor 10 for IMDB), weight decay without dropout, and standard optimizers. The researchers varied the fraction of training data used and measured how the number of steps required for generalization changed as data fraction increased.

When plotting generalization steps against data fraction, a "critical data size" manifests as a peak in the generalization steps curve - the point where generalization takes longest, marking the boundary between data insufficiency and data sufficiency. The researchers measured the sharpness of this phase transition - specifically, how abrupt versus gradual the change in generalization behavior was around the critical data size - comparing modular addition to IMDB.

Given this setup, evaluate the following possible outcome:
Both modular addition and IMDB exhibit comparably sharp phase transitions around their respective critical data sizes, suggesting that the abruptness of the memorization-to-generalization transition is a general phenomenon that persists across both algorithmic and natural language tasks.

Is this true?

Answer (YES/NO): NO